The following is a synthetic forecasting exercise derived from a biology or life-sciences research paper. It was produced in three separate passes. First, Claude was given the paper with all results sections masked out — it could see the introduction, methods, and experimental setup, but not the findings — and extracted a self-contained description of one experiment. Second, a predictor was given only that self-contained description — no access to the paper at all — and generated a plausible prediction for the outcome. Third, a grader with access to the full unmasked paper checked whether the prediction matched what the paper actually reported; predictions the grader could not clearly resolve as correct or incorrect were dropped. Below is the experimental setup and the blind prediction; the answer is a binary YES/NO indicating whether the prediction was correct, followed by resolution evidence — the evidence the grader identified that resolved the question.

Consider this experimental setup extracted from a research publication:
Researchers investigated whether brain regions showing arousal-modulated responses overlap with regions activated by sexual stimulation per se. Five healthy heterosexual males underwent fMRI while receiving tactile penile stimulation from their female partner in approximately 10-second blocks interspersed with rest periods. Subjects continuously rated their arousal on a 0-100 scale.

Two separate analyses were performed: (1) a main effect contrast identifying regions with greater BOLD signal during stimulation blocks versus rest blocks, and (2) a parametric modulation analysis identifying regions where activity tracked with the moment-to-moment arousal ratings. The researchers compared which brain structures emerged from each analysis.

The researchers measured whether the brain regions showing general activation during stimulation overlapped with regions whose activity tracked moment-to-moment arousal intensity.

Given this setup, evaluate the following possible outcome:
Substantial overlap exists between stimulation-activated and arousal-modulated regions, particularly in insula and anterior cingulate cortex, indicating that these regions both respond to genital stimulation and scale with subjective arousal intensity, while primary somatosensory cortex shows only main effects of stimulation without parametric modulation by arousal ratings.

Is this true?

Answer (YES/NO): NO